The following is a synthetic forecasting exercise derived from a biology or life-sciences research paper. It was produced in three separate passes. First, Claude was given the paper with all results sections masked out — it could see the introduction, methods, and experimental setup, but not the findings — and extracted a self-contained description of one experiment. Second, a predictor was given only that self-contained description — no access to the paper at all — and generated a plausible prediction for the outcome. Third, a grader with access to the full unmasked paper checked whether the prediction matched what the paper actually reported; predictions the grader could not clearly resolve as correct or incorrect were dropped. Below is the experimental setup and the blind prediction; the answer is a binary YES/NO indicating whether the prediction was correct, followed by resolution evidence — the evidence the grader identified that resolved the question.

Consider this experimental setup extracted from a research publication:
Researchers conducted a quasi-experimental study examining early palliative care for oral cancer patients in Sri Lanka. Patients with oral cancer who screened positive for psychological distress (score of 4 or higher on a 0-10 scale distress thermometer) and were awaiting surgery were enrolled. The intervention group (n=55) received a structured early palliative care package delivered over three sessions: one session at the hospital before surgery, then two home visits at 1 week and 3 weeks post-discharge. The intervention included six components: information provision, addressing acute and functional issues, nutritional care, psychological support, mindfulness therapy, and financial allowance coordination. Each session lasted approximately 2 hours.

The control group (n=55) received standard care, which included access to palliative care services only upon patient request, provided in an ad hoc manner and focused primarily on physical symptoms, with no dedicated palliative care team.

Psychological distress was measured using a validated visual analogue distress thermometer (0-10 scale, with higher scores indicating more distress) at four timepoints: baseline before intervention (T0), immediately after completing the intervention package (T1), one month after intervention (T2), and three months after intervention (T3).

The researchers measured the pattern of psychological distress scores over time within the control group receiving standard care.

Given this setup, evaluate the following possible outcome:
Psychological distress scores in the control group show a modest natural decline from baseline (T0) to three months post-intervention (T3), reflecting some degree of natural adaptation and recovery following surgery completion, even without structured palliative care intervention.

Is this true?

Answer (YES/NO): YES